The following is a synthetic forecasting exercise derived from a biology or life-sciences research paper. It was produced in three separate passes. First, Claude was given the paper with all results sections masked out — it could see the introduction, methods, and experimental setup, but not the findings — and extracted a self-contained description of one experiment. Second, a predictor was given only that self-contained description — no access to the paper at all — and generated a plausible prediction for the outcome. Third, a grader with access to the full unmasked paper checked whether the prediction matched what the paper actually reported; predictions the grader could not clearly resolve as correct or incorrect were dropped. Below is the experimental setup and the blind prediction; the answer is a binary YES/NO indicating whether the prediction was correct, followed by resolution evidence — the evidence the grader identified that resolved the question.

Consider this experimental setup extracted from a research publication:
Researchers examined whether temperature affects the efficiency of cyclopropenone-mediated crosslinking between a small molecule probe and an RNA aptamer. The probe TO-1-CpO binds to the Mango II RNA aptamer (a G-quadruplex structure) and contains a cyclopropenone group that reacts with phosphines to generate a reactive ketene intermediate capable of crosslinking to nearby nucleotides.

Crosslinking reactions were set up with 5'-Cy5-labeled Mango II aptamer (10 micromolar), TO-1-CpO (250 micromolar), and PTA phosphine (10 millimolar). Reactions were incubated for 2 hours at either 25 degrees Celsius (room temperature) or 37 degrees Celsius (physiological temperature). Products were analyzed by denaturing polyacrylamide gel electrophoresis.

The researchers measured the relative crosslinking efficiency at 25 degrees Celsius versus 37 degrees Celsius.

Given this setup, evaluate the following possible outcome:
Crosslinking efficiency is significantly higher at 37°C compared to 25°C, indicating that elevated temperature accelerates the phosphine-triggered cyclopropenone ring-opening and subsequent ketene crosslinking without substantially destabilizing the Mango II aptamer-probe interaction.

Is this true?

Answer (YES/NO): NO